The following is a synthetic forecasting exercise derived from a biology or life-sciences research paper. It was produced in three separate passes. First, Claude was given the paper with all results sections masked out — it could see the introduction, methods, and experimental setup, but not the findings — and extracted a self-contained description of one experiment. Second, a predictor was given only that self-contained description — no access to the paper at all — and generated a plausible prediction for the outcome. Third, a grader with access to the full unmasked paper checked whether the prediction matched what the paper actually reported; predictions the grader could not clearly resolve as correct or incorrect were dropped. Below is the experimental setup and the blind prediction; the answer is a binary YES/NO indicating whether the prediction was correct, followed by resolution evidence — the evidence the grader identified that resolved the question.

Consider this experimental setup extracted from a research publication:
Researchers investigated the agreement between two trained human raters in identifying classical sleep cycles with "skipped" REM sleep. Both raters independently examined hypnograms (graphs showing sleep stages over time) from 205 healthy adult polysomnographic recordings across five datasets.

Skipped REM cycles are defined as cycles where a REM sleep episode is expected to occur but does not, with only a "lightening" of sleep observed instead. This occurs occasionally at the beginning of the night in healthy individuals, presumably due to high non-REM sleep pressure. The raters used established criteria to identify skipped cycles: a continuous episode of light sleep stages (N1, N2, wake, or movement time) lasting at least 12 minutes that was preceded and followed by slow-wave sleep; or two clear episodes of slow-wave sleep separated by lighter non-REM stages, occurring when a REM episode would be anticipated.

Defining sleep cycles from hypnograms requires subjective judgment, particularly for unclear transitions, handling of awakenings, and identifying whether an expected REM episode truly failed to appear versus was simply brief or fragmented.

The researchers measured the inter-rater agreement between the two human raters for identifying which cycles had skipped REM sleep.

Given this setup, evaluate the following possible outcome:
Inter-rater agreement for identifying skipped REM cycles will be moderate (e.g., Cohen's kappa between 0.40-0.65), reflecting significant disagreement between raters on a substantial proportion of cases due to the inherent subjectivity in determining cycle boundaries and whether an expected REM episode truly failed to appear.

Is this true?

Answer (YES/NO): YES